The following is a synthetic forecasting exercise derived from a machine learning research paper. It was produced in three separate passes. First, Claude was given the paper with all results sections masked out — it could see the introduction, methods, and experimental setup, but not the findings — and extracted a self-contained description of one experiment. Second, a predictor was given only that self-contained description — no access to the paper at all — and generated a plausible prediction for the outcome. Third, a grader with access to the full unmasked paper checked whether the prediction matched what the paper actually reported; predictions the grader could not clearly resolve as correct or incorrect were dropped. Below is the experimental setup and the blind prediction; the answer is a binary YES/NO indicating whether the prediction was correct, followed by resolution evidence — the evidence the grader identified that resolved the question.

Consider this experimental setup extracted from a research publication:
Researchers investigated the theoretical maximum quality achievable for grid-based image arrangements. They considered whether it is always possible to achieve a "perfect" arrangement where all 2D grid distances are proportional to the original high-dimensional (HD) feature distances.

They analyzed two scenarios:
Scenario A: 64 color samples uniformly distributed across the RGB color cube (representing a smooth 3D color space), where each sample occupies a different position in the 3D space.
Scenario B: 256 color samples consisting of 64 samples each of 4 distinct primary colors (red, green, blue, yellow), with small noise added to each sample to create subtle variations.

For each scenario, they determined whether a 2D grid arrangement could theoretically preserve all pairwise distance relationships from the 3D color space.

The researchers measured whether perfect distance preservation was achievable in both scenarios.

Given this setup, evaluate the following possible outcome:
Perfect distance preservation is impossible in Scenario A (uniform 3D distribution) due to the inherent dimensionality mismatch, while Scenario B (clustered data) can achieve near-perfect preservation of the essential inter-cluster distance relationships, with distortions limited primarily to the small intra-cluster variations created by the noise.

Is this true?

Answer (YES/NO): NO